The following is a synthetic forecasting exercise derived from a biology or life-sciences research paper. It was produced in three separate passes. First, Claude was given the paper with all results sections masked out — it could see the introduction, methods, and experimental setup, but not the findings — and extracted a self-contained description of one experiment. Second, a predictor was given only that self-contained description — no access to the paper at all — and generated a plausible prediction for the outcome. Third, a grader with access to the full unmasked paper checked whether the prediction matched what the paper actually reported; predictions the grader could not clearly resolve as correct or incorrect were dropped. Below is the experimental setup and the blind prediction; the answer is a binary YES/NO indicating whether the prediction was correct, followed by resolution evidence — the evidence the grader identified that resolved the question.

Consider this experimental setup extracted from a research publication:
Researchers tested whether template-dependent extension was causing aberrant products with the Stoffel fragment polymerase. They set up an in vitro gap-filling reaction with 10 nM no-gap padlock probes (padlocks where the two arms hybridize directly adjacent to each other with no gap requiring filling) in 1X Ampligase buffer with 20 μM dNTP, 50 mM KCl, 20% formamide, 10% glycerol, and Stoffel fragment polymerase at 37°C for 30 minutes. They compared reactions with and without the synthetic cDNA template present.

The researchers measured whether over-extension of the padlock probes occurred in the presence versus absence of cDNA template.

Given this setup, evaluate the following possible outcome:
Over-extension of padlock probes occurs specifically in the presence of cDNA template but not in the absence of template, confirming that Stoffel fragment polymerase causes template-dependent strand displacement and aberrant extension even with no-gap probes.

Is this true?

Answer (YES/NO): YES